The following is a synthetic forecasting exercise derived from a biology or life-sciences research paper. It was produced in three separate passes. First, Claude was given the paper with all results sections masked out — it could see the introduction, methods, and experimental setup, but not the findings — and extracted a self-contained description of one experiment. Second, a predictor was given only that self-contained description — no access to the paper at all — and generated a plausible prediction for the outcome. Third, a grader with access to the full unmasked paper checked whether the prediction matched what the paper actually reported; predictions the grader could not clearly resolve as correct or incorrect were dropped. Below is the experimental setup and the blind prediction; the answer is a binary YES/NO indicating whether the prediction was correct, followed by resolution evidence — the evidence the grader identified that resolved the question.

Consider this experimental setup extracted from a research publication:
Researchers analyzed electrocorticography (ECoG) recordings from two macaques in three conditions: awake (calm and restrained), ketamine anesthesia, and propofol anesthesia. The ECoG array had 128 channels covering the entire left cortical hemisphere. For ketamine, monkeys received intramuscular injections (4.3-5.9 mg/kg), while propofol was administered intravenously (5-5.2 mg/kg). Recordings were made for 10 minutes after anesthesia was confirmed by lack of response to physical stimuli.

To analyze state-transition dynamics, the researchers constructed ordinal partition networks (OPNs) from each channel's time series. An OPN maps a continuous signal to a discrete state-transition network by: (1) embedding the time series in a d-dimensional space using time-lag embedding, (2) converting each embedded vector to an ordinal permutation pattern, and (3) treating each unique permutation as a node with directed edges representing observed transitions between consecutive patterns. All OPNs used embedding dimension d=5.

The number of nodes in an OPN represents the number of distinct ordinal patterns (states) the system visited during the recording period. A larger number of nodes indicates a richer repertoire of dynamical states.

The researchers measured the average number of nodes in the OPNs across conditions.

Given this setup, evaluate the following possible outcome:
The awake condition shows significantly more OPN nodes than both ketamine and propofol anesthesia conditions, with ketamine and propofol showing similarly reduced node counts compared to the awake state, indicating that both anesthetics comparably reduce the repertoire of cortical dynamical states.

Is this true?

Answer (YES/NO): NO